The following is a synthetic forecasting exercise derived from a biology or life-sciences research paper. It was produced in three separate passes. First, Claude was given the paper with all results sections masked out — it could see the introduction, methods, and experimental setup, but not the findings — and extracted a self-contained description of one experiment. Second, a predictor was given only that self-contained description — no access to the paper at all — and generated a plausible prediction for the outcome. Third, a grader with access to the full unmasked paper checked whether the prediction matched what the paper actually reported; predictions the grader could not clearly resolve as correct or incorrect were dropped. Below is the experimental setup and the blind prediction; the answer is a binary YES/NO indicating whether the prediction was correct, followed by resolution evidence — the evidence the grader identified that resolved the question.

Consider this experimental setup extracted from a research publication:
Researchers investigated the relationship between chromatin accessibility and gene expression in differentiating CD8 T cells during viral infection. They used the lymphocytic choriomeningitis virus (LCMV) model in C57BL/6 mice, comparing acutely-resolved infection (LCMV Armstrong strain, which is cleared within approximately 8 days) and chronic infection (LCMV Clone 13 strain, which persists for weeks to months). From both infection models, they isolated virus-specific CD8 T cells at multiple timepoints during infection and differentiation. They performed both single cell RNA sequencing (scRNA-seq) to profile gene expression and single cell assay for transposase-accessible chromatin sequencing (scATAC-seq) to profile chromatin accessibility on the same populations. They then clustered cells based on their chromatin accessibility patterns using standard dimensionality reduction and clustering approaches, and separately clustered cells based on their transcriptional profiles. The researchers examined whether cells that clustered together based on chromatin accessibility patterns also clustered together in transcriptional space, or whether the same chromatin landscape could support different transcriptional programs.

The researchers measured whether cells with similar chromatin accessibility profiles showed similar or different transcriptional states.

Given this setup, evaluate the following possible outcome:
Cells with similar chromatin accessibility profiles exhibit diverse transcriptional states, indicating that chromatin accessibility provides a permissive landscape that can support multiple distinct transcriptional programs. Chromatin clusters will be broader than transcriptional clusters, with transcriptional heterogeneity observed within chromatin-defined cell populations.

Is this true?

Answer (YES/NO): YES